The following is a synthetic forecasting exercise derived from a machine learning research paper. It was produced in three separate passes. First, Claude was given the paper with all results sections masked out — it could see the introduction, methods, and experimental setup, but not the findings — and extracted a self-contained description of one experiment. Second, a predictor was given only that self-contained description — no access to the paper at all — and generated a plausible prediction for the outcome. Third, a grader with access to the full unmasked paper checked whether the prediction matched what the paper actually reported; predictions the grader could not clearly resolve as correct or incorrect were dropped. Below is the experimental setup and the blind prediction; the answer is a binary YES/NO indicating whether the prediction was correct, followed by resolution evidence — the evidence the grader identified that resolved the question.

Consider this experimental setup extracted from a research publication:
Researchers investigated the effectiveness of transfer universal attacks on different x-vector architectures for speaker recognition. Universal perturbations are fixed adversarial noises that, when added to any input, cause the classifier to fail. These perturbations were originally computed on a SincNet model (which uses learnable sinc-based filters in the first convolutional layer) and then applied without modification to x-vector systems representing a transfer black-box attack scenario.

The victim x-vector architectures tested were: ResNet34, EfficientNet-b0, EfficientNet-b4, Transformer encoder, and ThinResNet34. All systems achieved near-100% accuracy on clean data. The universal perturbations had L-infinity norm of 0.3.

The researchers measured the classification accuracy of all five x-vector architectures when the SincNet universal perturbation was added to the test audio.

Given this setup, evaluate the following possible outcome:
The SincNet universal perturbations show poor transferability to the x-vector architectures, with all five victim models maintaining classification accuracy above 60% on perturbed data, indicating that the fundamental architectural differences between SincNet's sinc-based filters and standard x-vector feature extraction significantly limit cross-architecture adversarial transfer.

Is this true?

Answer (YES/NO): YES